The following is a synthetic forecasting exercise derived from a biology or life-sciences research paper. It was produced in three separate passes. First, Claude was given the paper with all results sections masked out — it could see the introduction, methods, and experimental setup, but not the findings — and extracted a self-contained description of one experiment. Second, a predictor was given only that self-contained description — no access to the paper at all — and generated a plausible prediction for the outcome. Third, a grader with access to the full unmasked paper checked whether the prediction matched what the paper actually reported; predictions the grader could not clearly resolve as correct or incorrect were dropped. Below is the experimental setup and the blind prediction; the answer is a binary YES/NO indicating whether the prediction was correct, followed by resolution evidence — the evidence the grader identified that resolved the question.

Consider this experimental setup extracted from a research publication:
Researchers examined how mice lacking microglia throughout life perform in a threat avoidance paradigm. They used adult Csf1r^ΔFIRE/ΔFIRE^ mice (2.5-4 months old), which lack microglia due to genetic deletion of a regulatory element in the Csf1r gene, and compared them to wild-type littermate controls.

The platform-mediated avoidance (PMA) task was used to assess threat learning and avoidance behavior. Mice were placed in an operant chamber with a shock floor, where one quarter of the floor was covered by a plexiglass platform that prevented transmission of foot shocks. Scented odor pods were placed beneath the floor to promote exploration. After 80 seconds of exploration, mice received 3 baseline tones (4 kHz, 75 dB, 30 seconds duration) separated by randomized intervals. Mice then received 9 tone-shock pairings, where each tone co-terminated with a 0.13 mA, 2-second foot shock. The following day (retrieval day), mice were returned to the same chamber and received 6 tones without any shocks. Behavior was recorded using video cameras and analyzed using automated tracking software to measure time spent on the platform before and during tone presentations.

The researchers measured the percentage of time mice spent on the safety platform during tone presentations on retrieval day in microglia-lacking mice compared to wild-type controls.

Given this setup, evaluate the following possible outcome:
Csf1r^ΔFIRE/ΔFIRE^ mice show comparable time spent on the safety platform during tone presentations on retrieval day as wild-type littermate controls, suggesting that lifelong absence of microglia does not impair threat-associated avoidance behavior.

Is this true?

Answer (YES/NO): NO